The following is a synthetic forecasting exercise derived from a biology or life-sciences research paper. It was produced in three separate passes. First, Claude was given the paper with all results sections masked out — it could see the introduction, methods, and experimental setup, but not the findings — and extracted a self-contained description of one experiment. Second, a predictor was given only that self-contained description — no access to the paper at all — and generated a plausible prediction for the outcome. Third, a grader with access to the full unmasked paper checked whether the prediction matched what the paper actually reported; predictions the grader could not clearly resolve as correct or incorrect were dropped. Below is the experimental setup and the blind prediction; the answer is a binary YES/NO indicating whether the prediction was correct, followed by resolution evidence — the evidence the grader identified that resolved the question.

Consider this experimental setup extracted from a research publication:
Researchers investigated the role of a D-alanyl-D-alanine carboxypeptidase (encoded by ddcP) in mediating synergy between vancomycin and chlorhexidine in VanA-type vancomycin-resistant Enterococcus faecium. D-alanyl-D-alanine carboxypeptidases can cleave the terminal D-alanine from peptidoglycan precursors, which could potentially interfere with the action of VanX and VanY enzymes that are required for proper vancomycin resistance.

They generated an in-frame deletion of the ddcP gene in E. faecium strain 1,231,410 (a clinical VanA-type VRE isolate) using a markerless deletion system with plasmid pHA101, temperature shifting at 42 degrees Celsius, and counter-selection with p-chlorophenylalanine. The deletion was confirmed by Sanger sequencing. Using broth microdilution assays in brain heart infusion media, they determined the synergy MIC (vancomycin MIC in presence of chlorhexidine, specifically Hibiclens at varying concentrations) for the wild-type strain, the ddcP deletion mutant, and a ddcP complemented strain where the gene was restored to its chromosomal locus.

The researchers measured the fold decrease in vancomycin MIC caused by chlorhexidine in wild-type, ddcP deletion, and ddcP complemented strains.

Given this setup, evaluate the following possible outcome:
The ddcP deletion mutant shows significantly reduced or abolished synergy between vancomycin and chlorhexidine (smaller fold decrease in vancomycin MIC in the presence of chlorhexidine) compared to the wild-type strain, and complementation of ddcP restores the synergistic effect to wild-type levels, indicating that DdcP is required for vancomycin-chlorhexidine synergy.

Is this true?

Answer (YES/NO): NO